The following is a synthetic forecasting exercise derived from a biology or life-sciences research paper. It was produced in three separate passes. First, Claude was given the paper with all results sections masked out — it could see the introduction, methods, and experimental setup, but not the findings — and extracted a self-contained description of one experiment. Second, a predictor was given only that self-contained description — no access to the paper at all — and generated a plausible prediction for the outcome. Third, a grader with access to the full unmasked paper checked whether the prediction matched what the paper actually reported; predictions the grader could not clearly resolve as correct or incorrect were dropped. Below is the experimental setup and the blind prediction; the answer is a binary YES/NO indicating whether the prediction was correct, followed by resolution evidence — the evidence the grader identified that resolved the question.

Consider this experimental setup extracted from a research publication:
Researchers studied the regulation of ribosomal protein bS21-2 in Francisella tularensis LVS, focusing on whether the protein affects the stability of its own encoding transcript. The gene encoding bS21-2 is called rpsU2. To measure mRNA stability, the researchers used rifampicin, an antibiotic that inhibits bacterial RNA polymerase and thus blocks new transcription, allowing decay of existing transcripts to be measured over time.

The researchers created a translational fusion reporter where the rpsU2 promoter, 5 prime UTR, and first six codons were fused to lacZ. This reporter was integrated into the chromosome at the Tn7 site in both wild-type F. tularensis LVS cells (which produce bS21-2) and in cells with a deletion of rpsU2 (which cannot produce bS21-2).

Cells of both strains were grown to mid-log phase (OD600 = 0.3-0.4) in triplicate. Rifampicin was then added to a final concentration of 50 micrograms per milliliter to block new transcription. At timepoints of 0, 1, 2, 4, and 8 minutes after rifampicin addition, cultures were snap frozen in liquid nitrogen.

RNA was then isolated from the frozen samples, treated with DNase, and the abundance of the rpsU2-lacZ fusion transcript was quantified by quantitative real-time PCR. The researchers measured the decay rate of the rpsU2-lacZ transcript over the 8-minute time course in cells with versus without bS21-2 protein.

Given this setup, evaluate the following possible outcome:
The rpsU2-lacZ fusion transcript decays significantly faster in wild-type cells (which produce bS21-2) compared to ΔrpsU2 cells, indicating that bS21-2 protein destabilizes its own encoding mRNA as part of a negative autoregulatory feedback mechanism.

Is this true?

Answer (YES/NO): YES